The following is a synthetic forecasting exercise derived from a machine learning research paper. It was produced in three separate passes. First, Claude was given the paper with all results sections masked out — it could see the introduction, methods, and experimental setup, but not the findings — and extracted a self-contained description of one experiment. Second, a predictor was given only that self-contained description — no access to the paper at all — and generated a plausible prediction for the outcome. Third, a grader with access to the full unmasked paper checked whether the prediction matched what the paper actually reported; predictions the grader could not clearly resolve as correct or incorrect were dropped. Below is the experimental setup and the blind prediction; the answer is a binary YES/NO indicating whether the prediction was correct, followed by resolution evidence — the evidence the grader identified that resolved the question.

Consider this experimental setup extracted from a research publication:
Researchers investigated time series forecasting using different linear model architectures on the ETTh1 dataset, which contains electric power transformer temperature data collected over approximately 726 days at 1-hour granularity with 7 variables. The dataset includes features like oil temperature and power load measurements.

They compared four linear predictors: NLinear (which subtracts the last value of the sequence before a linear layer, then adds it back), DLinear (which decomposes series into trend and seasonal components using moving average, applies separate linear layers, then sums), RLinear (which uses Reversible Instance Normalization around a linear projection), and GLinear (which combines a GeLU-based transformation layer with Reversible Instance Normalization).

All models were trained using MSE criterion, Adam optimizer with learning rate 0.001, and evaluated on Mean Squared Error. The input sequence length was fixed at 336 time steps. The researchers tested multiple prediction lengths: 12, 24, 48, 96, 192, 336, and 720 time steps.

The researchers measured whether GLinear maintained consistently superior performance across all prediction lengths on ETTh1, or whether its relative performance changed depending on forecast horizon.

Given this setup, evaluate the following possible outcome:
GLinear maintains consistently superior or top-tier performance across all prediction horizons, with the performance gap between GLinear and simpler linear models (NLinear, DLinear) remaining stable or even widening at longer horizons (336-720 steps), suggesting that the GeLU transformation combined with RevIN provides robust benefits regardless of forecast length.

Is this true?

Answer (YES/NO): NO